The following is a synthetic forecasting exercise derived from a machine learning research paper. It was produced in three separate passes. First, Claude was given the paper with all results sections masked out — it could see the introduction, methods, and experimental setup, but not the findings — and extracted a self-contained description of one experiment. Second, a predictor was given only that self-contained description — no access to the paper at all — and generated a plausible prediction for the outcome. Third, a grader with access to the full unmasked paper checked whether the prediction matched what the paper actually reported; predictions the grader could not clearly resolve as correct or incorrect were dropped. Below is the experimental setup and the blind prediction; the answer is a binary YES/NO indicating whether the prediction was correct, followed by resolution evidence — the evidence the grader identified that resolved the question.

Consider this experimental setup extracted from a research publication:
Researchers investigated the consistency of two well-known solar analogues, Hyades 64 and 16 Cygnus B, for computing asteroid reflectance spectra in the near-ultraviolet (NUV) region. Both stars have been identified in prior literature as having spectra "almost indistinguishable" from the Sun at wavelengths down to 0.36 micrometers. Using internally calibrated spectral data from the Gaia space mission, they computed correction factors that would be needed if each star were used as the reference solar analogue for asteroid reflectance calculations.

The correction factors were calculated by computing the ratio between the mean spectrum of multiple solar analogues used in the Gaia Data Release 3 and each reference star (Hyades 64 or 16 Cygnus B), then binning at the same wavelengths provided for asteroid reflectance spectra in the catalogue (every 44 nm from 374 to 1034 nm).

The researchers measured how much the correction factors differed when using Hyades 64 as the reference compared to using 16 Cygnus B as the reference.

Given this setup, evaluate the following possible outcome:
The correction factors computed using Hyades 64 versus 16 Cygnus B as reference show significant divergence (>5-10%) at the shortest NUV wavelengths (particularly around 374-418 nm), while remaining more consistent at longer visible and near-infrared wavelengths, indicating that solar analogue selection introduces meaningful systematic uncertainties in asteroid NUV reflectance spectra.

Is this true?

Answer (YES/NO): NO